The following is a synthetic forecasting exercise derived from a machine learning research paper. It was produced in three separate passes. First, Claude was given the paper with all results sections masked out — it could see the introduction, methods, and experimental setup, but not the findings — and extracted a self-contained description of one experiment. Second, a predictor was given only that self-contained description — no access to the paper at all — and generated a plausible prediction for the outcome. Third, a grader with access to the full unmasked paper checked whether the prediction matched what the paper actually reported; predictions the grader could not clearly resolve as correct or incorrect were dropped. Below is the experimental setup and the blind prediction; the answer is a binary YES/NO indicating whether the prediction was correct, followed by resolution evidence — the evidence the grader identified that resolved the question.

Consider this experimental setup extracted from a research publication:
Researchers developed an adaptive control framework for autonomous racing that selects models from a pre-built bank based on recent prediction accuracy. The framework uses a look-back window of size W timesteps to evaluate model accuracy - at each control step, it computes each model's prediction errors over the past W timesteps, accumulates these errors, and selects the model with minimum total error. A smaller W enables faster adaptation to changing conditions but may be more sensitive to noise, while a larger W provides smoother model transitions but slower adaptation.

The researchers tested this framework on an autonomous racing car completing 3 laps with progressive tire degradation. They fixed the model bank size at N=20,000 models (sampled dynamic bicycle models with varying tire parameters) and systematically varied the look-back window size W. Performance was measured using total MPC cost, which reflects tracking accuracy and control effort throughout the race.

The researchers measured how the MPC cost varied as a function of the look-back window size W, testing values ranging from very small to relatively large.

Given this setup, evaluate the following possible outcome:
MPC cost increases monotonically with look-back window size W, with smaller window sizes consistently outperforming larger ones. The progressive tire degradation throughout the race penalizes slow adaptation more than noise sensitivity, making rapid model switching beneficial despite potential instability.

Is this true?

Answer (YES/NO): NO